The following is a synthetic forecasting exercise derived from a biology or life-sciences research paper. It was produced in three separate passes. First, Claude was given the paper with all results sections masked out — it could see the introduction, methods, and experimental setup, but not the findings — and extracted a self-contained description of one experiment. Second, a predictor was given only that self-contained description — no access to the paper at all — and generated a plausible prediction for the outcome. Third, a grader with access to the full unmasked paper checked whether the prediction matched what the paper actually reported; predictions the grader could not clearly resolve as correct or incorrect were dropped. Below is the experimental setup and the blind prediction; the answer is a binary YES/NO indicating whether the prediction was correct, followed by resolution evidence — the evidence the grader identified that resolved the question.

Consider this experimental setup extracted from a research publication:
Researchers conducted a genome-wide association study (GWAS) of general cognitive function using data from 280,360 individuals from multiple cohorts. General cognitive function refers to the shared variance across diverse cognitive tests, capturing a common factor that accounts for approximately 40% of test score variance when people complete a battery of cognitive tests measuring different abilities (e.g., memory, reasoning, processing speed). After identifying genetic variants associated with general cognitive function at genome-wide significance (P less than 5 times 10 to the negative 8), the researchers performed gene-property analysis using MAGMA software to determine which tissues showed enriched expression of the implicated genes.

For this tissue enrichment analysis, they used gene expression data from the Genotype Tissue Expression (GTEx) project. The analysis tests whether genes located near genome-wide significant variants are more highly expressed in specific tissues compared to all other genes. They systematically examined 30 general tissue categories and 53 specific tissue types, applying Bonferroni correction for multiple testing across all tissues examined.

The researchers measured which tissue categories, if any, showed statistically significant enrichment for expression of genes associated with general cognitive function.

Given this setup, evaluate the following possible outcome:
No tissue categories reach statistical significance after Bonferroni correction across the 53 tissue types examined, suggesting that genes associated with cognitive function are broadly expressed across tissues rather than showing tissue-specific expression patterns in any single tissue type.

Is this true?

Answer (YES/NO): NO